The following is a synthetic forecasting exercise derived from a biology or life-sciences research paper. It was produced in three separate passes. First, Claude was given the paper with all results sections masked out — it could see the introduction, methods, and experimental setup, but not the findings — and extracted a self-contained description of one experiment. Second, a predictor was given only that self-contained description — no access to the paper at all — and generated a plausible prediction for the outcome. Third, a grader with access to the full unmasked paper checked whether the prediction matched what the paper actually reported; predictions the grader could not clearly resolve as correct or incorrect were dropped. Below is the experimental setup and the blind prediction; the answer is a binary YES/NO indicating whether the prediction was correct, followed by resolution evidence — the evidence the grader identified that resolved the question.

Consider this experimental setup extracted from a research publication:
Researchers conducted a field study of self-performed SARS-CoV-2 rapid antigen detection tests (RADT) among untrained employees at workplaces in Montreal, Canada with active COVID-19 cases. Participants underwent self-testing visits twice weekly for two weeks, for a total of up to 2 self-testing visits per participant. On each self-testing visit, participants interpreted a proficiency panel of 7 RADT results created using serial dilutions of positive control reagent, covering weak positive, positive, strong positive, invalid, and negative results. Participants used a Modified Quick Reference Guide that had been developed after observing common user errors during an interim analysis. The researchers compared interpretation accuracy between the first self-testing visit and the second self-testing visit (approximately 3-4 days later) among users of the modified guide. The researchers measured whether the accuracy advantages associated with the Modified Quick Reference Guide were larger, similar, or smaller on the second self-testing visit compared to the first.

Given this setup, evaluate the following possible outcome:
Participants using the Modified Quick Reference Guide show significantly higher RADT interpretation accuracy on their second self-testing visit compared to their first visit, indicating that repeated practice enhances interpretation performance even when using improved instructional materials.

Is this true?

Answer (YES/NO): NO